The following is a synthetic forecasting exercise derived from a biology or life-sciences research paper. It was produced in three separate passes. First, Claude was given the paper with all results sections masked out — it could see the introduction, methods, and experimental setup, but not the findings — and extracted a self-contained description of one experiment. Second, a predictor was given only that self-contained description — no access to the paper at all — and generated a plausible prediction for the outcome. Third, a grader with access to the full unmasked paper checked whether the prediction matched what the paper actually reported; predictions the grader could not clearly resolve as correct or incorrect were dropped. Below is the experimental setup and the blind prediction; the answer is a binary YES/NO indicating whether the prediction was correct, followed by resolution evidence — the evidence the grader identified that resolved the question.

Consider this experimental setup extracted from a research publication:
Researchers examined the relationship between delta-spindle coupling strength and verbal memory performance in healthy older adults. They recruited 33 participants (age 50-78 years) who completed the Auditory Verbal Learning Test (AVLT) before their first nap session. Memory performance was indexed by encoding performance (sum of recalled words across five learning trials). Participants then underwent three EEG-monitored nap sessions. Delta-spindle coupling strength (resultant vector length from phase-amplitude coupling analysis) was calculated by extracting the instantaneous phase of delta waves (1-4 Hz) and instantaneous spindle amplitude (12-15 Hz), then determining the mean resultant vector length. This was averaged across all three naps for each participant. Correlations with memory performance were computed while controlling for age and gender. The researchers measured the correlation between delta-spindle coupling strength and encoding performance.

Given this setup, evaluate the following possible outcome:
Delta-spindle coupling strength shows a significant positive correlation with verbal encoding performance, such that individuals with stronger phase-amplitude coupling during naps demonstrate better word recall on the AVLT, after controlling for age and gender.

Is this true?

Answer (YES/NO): NO